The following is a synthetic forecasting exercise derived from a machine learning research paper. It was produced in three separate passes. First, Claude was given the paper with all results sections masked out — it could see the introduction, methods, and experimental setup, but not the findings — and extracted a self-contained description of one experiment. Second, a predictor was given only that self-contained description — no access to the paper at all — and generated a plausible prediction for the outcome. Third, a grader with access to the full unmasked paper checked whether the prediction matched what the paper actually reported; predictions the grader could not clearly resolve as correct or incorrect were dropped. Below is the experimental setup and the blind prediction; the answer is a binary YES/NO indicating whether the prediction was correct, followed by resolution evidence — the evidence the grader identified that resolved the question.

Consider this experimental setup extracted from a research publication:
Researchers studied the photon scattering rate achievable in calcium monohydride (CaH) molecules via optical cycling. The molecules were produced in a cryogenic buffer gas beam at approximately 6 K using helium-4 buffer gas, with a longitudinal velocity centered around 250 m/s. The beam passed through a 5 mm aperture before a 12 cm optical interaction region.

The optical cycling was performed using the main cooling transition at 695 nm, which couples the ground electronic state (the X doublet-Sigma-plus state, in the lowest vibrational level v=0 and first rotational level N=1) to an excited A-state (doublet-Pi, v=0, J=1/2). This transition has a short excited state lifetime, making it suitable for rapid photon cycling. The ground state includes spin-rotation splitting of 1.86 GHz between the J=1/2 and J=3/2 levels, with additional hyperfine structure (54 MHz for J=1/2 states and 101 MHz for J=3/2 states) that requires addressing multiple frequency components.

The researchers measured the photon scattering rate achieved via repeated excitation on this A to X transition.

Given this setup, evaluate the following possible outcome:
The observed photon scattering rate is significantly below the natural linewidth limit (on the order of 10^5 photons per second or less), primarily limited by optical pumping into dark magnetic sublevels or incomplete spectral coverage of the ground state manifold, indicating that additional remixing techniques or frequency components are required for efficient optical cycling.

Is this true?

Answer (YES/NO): NO